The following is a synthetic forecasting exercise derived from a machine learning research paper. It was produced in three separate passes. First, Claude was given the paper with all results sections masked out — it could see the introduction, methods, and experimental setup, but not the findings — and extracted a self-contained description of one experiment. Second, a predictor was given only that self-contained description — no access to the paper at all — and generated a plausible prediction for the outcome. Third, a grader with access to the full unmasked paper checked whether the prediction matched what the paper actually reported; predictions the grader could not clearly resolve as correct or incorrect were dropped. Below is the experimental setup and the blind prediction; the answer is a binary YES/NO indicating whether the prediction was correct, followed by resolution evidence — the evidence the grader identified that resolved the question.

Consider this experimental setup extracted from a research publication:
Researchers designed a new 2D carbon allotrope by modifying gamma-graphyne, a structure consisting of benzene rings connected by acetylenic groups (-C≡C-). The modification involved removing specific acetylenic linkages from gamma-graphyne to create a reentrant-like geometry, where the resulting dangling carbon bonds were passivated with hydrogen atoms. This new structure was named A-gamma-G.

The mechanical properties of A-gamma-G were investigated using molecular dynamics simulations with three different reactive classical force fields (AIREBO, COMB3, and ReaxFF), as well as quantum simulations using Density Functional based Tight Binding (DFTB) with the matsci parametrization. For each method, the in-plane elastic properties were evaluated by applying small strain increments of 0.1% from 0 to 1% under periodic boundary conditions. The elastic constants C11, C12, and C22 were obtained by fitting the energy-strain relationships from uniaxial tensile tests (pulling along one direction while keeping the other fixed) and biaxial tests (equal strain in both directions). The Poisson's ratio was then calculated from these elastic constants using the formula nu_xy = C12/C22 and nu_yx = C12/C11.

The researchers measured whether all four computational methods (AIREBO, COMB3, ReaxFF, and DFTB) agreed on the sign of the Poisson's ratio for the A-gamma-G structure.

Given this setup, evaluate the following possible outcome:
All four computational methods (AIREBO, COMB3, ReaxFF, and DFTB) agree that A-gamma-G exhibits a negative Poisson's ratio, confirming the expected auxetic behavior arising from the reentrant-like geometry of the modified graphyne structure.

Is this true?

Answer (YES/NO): YES